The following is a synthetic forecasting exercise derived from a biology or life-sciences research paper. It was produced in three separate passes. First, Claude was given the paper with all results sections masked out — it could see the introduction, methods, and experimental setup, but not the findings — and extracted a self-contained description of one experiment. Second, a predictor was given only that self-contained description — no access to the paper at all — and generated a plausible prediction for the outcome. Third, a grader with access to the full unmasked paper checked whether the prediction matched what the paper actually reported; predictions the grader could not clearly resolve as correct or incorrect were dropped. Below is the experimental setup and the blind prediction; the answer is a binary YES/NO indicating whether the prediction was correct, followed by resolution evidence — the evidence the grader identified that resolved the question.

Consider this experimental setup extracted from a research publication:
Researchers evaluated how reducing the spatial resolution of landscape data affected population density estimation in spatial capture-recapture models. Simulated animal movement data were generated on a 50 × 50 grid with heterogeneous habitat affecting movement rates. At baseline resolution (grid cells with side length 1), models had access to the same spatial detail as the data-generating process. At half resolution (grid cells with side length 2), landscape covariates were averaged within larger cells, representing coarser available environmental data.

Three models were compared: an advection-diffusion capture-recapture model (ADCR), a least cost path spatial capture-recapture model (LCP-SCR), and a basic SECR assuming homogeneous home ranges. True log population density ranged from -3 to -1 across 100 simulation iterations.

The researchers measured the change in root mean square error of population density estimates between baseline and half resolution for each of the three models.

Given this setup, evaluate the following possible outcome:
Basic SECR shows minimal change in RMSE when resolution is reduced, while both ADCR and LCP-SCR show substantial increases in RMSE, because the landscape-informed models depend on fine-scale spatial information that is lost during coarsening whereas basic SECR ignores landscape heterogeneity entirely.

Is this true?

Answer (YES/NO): NO